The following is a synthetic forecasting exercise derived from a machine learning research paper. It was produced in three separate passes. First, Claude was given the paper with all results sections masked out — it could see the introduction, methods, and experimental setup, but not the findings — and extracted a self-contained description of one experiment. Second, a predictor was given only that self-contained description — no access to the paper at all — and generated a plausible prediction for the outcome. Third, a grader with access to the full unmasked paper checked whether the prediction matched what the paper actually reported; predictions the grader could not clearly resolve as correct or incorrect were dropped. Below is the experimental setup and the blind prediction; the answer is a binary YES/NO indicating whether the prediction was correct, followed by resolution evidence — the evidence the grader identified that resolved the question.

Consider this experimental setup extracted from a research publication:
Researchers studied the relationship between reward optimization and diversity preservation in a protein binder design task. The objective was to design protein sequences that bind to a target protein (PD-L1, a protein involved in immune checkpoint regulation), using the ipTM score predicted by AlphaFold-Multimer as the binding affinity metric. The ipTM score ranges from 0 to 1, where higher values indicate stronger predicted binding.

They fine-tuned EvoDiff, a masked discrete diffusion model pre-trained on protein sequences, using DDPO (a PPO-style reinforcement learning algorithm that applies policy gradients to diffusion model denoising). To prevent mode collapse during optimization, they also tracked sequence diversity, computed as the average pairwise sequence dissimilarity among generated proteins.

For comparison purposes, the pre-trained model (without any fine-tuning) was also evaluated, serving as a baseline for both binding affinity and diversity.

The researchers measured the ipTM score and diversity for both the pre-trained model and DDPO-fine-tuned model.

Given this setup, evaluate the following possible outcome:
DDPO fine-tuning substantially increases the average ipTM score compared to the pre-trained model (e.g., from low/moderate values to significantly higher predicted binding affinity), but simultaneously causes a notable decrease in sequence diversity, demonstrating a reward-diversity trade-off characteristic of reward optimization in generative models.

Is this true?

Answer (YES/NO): YES